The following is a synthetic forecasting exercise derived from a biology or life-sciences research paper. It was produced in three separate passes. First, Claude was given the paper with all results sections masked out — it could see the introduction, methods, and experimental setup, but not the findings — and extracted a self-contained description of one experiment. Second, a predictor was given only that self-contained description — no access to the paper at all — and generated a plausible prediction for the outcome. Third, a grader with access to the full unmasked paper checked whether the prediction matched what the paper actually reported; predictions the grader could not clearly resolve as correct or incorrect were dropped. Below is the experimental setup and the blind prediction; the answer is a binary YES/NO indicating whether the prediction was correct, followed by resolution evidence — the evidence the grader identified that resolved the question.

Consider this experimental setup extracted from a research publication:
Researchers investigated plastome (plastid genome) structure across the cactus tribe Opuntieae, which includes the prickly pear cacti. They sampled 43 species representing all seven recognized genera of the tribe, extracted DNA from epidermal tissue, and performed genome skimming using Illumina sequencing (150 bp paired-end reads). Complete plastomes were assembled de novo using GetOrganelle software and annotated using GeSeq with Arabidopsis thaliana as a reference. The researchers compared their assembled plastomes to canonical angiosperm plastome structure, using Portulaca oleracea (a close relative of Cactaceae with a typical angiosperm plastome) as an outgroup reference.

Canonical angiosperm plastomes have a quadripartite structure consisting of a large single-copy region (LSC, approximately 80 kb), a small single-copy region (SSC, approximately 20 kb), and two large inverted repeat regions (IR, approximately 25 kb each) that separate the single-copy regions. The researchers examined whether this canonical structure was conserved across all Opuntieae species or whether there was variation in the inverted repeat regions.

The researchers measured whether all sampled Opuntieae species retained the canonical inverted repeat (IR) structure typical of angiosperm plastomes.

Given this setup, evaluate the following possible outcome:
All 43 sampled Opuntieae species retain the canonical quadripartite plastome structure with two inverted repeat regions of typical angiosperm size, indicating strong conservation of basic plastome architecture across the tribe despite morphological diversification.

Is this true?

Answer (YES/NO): NO